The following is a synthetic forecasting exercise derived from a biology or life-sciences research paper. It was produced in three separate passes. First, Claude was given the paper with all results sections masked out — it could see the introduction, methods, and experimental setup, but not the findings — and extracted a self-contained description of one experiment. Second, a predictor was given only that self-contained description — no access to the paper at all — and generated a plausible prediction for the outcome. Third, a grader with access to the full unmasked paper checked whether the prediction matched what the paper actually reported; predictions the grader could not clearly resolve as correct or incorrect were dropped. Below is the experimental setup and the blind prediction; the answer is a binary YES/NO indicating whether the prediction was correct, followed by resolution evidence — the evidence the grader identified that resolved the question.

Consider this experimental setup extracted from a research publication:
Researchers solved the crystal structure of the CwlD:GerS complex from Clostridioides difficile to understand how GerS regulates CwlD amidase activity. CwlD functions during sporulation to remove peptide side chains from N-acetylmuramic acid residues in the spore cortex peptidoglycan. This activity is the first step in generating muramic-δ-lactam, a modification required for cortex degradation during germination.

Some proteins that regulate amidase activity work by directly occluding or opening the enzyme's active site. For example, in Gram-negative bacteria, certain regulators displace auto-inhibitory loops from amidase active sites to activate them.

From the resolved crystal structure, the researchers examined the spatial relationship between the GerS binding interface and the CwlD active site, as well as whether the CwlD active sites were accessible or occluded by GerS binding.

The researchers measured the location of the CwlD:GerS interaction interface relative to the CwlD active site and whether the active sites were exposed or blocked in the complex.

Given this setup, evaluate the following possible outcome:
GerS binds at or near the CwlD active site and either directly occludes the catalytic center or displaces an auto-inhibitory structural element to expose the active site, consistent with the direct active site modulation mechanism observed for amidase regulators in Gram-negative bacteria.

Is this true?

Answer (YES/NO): NO